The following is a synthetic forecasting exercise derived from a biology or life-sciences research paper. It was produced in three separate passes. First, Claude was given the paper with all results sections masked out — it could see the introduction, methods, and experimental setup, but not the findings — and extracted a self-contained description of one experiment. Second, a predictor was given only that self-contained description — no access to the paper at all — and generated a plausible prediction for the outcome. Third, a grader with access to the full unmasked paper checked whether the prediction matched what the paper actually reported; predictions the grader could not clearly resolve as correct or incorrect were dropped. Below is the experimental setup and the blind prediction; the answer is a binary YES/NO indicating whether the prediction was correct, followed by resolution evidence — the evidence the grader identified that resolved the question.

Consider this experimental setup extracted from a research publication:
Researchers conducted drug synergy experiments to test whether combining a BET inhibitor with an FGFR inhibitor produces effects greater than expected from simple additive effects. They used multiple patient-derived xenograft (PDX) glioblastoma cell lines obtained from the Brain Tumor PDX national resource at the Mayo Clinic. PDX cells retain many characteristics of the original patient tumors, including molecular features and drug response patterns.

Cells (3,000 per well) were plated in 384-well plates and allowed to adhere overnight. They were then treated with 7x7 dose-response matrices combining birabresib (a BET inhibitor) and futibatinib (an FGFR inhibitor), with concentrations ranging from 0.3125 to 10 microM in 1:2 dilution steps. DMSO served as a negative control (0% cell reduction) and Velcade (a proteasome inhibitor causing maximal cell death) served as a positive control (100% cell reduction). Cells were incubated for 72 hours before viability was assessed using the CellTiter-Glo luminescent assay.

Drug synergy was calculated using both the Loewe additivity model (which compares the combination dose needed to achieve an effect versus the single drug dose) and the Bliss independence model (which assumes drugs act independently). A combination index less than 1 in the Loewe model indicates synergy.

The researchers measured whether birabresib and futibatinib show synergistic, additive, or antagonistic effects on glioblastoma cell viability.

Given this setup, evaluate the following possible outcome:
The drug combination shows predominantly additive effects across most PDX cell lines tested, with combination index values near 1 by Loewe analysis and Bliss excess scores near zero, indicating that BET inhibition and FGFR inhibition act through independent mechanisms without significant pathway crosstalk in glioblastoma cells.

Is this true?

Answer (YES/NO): NO